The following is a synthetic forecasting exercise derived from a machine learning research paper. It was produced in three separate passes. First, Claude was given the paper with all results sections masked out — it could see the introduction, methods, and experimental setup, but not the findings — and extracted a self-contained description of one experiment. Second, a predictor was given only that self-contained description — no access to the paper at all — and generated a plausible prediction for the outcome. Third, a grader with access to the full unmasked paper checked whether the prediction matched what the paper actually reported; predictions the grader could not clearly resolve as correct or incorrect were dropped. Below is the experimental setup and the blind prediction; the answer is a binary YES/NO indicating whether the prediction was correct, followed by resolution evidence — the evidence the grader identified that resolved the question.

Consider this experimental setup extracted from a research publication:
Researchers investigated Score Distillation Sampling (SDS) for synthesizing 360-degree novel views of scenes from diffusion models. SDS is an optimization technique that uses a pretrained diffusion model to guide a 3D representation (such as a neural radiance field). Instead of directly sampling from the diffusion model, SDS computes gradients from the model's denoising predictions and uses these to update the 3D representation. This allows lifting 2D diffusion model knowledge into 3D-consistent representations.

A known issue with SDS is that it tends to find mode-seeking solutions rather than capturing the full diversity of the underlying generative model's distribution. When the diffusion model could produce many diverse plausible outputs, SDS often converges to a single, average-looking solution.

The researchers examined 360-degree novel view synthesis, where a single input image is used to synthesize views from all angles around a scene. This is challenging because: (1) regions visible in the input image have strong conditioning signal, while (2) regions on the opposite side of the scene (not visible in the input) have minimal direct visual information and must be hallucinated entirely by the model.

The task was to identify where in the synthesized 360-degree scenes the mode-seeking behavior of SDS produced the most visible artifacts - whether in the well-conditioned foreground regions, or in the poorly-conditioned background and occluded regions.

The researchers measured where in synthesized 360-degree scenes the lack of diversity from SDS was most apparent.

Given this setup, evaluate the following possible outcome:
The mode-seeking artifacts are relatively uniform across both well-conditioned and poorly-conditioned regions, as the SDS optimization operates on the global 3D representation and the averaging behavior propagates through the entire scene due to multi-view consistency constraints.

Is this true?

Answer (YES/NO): NO